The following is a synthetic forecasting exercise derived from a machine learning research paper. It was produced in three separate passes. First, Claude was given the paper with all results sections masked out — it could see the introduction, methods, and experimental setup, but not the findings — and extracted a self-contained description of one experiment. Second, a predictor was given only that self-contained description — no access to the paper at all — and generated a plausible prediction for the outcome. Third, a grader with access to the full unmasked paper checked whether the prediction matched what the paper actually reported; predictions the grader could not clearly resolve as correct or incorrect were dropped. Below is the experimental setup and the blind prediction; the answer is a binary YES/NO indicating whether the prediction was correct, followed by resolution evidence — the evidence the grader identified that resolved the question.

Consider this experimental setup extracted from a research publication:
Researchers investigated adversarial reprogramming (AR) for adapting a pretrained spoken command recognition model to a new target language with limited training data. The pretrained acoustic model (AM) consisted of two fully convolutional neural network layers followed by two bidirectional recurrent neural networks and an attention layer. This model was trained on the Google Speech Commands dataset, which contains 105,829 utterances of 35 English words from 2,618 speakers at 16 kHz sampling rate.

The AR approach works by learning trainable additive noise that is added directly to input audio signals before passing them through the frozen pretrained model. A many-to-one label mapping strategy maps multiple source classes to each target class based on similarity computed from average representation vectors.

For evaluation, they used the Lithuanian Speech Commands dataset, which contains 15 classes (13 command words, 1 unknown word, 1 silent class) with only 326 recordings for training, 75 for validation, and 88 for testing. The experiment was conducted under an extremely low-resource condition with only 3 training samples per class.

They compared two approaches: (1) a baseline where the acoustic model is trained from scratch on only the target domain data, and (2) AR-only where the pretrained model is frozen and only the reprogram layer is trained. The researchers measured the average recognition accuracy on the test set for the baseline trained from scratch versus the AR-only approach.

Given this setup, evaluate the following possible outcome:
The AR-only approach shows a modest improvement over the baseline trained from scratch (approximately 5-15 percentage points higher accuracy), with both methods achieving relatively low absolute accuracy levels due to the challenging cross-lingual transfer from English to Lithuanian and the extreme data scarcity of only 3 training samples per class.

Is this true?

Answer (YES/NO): NO